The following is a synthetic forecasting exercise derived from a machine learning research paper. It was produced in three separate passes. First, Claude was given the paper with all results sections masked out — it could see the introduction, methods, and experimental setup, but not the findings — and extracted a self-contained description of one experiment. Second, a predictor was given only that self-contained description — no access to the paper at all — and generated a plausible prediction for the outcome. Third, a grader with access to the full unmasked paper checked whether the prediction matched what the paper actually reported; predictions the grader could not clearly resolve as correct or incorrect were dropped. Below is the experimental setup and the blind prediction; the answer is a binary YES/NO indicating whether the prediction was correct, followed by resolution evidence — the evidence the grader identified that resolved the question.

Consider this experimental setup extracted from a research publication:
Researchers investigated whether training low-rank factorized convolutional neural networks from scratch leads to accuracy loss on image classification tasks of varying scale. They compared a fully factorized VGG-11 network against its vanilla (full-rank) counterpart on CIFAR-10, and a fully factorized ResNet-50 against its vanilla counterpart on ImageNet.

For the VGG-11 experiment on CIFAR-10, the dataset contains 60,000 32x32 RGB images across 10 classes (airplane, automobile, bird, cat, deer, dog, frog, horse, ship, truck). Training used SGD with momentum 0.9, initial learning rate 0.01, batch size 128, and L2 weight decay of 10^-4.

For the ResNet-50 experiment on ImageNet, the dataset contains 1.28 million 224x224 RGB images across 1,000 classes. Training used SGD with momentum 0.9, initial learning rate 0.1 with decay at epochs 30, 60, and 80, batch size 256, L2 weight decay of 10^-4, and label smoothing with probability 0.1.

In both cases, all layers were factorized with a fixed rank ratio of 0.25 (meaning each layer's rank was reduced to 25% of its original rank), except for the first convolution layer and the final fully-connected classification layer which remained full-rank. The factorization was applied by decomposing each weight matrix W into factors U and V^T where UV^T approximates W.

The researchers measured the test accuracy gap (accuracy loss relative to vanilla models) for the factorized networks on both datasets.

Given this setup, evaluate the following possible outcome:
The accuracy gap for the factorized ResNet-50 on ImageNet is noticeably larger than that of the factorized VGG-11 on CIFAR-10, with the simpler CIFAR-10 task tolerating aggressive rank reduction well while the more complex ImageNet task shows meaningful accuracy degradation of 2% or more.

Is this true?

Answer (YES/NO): YES